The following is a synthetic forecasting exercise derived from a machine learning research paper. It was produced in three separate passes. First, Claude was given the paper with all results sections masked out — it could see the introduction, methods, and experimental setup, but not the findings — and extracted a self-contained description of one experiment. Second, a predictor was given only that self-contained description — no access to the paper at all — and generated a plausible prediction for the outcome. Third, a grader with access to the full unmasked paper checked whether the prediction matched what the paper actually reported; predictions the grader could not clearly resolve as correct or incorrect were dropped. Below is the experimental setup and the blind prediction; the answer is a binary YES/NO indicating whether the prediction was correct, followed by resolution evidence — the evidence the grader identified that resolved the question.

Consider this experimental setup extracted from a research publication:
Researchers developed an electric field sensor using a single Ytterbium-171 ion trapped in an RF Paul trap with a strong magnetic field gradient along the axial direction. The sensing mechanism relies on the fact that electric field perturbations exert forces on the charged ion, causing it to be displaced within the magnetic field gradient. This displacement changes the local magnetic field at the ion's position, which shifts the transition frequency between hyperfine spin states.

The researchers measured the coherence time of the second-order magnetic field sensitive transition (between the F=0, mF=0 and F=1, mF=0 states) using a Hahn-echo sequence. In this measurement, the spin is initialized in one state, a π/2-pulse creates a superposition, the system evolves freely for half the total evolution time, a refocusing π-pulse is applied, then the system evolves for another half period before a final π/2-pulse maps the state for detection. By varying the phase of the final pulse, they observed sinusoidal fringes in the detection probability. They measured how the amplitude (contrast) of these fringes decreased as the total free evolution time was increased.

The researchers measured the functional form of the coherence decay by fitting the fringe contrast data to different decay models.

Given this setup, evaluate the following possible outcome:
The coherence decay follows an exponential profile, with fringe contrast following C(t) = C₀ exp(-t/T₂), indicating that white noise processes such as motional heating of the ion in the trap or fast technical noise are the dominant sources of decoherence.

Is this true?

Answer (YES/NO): NO